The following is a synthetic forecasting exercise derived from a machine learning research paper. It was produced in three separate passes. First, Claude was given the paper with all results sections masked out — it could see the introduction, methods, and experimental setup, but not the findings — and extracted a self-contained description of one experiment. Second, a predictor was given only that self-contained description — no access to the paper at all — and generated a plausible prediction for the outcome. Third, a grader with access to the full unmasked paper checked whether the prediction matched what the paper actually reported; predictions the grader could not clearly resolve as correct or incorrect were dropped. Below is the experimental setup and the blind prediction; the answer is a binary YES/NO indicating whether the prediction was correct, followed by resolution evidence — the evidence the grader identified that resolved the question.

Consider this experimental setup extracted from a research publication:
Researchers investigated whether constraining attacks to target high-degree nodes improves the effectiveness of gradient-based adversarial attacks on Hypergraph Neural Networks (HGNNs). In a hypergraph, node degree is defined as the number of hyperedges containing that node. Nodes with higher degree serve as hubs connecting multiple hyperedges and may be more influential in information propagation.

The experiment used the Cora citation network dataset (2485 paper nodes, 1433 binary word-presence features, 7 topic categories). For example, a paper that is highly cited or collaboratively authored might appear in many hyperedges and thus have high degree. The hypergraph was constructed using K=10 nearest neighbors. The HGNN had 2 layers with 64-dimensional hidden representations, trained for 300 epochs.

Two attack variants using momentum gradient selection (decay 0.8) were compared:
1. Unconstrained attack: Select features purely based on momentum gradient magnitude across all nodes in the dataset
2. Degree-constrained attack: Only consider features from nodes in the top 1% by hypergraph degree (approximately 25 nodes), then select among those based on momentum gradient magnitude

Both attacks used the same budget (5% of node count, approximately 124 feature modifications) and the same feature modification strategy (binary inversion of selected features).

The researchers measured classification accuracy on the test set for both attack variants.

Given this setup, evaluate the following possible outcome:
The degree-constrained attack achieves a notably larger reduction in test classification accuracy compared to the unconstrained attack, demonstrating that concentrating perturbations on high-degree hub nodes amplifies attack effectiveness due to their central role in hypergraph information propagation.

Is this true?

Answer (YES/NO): NO